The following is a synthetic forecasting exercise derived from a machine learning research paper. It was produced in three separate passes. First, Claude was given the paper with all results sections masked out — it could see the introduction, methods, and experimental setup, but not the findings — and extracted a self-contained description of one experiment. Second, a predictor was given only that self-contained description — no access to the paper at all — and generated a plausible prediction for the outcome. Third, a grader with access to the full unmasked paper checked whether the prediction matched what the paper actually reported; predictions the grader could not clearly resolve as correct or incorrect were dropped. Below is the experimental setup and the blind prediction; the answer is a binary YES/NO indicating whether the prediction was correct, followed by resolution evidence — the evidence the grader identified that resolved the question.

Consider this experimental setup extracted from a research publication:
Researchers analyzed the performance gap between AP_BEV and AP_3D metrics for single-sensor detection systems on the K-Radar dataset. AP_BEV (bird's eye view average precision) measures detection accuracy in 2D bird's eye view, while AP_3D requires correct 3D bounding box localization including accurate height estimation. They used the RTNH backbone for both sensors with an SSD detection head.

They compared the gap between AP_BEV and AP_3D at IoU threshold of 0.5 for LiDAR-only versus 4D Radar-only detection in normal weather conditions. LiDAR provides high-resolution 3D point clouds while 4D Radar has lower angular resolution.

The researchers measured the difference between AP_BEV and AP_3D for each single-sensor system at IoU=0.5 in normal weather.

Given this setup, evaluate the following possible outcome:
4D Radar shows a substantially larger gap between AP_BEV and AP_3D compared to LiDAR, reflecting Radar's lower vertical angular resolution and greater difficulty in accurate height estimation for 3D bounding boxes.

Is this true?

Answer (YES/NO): NO